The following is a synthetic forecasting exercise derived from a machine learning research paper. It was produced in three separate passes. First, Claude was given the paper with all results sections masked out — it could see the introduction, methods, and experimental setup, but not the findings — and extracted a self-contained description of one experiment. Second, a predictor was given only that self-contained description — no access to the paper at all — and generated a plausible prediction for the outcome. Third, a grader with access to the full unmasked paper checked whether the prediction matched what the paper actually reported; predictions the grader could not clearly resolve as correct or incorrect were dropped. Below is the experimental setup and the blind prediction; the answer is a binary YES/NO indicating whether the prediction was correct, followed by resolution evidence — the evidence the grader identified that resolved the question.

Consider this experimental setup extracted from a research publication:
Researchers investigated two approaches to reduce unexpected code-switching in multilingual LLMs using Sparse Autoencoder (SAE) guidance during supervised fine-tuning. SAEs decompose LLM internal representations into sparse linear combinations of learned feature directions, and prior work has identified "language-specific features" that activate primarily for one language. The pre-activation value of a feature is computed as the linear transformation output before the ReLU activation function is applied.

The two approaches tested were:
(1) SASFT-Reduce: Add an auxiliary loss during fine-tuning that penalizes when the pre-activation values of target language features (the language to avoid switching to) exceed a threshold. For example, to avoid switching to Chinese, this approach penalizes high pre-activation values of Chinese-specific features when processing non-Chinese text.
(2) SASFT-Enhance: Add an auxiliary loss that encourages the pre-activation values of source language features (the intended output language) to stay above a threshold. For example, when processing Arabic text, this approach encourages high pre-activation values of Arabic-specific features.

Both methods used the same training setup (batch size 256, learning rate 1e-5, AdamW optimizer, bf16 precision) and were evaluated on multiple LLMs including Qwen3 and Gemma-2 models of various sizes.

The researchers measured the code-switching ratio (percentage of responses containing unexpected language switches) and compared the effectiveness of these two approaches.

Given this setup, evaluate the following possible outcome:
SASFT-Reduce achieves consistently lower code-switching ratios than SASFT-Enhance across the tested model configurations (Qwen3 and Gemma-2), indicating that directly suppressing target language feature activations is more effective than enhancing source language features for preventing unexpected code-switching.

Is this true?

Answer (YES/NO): YES